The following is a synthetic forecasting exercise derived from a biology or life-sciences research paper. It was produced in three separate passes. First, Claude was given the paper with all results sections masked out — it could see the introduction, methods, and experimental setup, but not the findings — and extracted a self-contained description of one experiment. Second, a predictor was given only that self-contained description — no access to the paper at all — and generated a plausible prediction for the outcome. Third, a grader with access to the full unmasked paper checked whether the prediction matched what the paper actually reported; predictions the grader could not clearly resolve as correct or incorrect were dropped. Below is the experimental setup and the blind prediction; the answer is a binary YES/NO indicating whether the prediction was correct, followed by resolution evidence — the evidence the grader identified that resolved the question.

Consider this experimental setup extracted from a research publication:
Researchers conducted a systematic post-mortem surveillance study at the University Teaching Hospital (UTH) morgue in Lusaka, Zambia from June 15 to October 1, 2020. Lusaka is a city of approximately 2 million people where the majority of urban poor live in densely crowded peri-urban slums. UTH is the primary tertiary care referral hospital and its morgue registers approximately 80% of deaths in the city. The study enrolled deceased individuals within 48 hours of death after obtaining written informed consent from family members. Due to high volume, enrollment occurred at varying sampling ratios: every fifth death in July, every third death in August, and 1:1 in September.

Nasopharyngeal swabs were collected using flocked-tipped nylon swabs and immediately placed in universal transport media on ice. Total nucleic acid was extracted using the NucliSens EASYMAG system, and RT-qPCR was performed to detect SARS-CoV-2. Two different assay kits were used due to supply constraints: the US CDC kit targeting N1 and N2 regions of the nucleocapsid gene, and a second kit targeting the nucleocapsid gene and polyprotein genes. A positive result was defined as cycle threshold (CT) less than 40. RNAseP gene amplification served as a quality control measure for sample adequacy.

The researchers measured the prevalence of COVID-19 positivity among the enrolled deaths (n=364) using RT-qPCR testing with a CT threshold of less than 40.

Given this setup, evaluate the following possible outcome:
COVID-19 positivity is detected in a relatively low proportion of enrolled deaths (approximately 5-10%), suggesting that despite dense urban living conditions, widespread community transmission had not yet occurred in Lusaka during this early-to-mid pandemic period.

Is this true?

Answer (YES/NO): NO